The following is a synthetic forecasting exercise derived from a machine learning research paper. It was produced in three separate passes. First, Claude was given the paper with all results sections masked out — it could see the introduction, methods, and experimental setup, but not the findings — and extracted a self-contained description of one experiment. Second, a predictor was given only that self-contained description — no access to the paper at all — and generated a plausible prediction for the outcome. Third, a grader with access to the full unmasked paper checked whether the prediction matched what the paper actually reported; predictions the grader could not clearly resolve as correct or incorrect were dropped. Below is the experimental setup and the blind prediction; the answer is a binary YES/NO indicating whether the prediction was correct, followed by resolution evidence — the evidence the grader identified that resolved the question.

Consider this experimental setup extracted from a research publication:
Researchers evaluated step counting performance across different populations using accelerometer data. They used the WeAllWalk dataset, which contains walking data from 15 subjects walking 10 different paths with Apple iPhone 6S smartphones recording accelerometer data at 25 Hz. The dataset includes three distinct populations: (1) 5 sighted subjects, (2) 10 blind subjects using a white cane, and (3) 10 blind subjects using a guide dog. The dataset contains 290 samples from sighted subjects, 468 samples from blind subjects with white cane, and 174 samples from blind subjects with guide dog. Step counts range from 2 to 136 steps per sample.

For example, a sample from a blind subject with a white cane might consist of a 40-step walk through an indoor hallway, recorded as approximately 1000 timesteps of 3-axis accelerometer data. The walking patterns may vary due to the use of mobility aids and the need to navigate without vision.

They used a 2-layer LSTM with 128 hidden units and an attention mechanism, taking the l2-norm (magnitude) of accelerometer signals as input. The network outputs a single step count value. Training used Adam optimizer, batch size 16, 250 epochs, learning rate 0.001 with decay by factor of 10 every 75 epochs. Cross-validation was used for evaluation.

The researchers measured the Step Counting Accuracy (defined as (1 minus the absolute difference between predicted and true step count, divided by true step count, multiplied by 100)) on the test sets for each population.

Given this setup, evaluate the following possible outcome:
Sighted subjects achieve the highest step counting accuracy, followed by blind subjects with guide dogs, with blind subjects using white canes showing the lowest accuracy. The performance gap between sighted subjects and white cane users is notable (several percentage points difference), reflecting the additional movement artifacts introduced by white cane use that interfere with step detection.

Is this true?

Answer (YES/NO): NO